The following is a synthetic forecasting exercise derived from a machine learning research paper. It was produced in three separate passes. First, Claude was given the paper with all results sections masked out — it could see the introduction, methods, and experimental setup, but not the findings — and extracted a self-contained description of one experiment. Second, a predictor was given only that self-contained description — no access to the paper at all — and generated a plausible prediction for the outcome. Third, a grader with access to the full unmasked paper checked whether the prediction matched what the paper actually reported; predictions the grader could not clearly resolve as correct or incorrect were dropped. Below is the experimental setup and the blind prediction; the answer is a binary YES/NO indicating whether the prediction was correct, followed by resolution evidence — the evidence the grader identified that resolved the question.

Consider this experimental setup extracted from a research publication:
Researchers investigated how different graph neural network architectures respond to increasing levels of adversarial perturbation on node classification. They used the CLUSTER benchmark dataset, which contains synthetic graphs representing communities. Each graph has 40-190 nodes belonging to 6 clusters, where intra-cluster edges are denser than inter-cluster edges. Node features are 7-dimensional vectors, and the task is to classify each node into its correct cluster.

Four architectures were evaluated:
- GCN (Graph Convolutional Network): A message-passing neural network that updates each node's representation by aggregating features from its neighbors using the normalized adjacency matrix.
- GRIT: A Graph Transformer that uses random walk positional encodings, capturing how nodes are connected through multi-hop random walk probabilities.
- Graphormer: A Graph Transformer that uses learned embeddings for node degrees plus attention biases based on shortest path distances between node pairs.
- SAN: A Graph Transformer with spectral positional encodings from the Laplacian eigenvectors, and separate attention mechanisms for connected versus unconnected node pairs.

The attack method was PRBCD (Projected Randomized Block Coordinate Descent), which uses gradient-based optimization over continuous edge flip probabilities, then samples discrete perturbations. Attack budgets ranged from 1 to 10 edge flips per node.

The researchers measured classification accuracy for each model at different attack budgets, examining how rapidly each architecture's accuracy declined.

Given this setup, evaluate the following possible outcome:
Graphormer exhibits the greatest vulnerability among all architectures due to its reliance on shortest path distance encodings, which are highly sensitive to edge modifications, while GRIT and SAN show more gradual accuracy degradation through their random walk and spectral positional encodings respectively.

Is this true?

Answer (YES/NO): NO